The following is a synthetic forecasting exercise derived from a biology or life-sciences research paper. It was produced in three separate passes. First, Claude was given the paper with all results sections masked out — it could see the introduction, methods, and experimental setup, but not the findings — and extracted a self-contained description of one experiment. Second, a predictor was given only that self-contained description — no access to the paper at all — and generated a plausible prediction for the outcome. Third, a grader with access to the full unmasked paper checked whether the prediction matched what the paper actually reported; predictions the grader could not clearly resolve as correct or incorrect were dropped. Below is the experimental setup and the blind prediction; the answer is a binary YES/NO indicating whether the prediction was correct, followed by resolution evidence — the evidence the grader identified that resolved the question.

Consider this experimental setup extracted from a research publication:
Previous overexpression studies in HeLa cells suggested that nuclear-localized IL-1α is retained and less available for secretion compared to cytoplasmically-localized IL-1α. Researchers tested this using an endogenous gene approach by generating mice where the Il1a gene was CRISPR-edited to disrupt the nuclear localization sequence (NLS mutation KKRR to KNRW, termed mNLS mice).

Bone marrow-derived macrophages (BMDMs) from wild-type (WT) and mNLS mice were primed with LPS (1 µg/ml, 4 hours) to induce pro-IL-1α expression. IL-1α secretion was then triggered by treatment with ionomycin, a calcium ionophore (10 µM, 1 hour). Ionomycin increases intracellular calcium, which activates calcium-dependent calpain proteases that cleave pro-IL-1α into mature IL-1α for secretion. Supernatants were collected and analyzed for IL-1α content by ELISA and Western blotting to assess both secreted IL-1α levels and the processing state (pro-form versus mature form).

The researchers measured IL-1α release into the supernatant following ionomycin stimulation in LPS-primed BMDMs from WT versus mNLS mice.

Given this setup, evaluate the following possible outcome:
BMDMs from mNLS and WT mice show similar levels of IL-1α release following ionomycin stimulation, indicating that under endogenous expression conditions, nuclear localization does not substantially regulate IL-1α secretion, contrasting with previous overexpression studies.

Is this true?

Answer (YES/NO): NO